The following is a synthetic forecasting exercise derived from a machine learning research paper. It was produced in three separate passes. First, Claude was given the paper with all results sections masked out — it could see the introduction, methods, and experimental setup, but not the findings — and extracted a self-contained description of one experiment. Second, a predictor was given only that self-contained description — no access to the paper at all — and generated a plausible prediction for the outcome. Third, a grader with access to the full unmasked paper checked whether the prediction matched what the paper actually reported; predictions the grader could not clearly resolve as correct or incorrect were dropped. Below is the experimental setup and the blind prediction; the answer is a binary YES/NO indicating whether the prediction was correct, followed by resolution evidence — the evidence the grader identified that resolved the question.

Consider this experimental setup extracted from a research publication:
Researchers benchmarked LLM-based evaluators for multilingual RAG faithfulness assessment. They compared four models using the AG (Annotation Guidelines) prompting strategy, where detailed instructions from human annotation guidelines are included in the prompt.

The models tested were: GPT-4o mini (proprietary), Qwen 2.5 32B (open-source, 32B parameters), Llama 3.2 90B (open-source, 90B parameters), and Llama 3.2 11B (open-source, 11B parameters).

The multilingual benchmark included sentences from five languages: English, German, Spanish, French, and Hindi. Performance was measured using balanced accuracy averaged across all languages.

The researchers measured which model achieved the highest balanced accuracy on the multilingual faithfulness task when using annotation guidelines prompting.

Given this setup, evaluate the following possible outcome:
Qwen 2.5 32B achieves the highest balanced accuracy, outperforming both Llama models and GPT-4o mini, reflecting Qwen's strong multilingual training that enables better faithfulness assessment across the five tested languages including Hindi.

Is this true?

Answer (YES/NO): YES